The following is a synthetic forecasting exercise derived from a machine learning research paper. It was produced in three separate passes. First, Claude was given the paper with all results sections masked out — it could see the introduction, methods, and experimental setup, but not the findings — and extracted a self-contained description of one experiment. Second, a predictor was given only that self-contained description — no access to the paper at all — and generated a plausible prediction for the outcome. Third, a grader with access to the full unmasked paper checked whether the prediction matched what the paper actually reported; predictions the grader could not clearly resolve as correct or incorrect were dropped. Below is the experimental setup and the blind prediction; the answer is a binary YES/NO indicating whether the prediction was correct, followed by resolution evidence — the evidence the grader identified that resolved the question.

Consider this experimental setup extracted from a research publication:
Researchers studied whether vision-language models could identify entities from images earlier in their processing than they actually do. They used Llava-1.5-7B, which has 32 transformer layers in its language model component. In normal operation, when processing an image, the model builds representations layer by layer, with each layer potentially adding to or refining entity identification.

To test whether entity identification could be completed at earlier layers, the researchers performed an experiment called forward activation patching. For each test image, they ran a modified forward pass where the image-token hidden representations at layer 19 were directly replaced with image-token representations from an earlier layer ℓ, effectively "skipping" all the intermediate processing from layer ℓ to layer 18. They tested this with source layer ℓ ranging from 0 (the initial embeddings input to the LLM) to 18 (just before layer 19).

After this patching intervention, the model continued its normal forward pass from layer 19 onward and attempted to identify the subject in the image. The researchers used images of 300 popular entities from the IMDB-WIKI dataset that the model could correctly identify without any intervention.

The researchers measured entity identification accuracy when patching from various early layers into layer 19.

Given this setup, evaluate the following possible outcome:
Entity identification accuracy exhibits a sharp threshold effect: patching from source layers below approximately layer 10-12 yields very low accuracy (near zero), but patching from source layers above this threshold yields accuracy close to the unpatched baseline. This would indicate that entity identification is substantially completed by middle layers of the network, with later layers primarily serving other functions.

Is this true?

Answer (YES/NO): NO